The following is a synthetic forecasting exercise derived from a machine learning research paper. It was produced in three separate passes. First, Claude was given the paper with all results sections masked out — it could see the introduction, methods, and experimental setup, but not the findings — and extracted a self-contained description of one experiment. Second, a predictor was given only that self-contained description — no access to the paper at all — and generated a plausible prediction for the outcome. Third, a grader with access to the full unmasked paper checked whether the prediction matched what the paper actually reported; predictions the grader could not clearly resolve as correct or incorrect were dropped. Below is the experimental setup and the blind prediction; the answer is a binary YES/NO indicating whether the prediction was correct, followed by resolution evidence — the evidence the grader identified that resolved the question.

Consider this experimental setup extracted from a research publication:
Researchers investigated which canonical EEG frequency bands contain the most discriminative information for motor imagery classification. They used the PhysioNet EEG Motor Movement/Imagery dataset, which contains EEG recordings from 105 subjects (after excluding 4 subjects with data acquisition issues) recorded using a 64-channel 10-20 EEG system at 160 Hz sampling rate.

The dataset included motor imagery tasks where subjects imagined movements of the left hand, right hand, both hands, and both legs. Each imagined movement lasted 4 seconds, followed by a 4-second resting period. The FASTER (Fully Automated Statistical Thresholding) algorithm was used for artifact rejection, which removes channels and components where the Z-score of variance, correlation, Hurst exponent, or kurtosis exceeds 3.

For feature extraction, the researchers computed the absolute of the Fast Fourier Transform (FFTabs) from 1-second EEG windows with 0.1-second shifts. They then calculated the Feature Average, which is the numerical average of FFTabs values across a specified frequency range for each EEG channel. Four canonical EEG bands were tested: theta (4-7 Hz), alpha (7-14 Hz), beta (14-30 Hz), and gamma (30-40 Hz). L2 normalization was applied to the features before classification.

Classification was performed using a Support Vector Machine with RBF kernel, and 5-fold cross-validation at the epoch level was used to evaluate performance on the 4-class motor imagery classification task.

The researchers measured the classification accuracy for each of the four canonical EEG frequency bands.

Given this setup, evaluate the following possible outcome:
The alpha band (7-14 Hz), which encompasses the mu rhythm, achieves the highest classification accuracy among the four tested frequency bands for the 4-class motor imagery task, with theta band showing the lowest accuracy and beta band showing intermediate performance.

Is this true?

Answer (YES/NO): NO